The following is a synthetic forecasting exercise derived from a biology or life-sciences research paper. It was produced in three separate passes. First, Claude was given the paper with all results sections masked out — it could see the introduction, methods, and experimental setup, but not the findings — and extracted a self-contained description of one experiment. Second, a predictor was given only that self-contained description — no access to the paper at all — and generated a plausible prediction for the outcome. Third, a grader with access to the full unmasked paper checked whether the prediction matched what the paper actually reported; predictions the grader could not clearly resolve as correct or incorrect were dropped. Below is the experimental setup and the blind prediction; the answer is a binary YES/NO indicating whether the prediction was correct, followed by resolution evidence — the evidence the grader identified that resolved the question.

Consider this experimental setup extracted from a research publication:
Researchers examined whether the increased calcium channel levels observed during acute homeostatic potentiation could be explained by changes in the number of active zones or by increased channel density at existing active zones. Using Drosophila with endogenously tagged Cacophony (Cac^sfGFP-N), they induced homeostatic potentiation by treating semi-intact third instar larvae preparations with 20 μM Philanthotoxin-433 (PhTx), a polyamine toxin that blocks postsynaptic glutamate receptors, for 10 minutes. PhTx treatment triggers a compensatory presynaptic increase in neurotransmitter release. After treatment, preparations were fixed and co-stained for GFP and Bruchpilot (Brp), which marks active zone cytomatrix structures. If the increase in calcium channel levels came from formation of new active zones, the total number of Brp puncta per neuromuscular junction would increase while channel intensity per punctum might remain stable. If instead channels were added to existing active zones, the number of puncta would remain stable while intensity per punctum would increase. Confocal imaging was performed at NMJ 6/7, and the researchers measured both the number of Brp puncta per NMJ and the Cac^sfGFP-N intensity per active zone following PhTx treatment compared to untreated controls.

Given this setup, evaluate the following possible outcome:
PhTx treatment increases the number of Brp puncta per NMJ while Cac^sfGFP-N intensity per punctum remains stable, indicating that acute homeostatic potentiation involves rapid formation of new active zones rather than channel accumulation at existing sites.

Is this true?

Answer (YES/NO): NO